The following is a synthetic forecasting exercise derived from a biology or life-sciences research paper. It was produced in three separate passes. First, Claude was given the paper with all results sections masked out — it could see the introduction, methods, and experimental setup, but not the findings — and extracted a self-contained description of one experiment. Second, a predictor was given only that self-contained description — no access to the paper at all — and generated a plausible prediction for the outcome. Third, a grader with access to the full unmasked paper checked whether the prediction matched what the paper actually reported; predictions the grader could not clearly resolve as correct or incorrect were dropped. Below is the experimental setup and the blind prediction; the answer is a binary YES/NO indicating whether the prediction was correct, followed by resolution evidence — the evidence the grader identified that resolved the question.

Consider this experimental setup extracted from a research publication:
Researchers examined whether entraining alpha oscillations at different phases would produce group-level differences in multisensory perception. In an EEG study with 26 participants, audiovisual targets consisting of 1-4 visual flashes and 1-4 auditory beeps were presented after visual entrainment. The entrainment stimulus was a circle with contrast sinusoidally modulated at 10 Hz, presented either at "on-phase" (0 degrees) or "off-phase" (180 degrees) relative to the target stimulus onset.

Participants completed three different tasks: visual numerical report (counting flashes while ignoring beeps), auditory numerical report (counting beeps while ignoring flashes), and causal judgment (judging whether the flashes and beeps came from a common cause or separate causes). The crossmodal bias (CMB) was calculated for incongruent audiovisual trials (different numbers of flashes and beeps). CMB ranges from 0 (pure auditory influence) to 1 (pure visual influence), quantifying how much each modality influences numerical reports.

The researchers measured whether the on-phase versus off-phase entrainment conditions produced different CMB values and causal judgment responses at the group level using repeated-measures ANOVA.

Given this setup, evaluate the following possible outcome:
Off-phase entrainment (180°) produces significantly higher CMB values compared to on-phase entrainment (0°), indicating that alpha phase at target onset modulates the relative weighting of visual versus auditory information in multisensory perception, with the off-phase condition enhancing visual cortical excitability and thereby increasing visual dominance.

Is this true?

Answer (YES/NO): NO